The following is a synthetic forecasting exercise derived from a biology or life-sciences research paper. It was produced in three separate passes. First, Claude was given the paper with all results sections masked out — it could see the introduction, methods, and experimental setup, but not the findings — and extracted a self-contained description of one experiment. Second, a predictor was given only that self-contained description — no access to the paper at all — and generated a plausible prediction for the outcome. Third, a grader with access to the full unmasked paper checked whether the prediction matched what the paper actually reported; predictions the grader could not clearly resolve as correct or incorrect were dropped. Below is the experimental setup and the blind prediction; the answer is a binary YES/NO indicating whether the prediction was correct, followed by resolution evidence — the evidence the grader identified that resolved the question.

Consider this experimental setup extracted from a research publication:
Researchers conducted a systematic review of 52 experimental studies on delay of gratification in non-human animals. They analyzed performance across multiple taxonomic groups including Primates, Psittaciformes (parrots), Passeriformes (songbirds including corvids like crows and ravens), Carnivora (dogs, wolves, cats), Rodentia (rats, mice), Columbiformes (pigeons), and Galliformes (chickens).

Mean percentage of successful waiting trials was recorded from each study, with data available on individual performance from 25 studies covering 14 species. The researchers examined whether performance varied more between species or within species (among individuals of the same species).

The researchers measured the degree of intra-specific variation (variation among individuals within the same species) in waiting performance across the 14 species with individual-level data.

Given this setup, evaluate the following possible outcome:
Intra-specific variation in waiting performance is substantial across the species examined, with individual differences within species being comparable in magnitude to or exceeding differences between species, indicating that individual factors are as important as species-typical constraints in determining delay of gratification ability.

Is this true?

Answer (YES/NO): YES